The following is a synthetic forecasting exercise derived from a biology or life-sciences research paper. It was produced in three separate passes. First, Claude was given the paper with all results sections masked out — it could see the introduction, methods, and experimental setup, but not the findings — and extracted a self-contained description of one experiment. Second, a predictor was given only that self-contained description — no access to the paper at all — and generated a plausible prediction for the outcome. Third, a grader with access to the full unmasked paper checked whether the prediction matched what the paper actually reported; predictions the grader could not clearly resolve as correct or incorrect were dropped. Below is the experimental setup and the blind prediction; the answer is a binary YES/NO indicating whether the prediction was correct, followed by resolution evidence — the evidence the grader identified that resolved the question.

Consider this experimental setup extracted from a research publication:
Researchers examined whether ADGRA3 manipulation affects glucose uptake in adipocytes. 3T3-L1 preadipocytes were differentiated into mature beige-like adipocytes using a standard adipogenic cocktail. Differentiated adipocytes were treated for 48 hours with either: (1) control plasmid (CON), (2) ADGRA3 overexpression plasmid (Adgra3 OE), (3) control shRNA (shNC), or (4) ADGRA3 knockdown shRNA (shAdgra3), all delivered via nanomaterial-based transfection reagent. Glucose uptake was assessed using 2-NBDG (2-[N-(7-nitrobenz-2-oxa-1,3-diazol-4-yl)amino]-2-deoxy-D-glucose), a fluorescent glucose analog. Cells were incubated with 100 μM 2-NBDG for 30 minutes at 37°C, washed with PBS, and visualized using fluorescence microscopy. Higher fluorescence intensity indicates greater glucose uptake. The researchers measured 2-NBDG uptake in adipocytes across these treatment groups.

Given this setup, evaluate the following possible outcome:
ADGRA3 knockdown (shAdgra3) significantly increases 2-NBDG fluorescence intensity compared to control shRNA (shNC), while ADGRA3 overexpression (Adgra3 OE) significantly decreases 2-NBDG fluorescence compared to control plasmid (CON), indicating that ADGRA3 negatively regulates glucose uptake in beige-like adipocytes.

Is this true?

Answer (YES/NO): NO